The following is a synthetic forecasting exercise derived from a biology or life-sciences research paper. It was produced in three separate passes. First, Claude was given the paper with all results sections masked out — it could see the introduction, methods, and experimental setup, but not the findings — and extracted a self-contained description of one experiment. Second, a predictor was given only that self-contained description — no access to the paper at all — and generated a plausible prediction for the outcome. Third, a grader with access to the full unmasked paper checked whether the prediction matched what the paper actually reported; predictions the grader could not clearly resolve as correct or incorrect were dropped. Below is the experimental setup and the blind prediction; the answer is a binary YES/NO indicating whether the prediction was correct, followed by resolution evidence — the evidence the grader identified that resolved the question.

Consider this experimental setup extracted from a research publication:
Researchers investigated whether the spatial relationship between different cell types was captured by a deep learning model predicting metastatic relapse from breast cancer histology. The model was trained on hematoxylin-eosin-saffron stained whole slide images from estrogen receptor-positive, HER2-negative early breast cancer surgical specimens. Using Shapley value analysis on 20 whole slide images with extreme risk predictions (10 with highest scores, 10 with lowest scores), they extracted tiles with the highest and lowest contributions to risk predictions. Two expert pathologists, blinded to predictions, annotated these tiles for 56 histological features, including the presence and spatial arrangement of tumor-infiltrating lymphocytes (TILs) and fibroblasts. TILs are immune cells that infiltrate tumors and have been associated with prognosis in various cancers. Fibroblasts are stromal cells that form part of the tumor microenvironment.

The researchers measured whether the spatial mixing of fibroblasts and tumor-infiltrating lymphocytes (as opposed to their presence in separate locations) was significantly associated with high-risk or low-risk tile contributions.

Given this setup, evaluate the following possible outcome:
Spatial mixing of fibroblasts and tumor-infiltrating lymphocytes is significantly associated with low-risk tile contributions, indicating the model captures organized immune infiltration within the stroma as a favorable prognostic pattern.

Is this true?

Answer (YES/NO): YES